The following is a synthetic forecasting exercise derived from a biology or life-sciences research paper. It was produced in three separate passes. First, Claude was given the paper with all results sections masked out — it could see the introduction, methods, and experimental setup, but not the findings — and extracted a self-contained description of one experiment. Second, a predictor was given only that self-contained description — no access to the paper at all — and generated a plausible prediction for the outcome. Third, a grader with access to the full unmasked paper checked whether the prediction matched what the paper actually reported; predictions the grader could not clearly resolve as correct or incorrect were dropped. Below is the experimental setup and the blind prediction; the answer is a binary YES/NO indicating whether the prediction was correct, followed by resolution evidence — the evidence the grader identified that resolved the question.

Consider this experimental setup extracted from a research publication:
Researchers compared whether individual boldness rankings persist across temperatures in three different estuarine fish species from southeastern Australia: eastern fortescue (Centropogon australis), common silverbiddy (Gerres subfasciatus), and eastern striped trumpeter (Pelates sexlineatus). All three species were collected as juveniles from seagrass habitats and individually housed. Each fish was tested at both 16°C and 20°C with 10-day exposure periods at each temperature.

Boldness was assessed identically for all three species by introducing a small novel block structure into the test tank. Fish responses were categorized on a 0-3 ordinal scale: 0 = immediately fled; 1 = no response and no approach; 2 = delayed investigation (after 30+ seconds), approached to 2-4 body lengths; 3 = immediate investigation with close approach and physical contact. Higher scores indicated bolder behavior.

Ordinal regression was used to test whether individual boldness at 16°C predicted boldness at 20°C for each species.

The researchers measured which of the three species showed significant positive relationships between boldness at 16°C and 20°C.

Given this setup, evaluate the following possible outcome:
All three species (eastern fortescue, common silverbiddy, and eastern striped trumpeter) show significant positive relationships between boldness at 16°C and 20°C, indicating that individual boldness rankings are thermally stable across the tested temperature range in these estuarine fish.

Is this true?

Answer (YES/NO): NO